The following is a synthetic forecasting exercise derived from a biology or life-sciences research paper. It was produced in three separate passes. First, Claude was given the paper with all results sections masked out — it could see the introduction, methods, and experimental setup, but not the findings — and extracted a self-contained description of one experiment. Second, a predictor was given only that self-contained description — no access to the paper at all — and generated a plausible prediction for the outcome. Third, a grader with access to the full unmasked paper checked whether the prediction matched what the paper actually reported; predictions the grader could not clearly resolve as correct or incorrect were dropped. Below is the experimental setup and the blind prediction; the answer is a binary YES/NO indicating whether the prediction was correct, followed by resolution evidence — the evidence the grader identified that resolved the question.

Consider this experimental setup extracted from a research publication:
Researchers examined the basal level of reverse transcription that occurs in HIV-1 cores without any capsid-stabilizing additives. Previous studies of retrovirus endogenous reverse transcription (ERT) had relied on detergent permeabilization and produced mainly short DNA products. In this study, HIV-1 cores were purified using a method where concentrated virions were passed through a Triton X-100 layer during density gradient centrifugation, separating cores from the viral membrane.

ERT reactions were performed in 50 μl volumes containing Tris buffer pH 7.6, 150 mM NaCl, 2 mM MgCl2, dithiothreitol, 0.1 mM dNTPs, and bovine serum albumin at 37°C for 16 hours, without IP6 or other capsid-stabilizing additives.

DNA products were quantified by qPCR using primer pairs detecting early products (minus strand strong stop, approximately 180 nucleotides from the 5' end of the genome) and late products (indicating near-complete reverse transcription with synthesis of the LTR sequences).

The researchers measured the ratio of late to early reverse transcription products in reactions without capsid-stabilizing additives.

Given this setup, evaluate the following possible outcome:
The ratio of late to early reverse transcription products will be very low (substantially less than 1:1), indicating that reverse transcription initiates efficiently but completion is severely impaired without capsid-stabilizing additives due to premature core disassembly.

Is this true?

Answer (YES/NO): YES